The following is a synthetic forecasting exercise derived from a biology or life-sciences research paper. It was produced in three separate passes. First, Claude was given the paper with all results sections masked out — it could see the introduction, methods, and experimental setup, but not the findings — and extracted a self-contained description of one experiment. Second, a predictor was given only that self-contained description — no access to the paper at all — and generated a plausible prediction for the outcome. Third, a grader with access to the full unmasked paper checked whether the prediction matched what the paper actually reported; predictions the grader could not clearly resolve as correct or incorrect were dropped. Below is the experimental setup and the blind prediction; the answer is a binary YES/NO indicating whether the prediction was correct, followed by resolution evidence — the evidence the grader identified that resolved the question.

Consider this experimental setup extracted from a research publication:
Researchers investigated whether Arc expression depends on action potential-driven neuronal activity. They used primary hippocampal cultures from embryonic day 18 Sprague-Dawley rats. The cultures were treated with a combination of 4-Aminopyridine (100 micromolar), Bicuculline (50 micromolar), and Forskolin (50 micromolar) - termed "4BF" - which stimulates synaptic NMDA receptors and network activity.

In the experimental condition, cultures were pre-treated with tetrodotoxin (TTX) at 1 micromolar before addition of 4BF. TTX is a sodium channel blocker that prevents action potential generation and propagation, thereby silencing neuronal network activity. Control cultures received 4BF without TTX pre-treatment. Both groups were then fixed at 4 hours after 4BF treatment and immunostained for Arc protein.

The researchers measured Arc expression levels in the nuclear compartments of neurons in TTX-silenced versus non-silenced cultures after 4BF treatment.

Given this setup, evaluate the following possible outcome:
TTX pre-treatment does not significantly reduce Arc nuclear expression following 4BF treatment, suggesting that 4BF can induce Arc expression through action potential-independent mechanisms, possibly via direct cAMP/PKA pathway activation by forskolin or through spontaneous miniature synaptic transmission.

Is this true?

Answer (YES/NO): NO